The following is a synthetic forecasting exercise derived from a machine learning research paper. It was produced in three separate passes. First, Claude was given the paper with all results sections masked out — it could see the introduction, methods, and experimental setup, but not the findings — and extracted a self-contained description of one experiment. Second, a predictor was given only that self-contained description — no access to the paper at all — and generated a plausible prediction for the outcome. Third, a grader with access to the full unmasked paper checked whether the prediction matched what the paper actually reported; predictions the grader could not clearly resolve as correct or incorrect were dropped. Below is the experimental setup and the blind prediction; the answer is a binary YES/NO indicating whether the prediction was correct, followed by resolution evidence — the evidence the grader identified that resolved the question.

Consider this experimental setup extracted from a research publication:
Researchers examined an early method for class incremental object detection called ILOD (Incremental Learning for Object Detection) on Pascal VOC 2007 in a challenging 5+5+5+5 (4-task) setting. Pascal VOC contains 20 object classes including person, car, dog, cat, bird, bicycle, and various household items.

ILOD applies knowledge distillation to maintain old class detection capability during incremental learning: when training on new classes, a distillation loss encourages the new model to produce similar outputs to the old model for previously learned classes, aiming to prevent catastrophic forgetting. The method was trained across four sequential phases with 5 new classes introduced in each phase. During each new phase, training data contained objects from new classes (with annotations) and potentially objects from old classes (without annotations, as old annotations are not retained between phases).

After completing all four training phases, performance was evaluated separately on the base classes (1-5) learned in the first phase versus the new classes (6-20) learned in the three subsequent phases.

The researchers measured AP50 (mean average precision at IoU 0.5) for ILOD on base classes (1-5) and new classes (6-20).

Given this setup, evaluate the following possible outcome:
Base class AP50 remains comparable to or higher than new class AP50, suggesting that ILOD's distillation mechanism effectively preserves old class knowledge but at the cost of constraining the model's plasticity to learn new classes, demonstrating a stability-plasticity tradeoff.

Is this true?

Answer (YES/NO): YES